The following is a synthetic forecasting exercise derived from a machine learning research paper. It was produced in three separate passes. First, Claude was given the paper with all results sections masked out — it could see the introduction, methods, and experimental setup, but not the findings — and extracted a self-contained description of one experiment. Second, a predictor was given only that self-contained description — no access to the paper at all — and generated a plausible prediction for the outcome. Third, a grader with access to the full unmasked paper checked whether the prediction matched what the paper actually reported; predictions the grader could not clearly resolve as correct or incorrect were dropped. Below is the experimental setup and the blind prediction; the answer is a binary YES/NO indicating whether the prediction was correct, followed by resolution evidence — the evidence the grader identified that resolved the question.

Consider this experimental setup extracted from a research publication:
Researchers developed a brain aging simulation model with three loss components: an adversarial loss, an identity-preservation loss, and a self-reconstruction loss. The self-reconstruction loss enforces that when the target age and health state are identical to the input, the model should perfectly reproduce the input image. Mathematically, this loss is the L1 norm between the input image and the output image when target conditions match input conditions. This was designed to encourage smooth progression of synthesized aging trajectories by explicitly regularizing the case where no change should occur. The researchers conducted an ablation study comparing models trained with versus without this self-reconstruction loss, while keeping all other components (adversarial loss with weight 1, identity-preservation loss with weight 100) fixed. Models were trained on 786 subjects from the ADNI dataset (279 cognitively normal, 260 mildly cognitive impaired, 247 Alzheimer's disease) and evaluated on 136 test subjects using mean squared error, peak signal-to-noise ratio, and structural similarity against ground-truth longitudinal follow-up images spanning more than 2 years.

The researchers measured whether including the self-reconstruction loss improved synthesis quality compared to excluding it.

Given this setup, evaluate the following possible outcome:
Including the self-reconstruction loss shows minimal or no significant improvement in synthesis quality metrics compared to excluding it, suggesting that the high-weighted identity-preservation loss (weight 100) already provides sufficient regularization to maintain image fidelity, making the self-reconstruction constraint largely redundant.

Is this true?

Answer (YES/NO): NO